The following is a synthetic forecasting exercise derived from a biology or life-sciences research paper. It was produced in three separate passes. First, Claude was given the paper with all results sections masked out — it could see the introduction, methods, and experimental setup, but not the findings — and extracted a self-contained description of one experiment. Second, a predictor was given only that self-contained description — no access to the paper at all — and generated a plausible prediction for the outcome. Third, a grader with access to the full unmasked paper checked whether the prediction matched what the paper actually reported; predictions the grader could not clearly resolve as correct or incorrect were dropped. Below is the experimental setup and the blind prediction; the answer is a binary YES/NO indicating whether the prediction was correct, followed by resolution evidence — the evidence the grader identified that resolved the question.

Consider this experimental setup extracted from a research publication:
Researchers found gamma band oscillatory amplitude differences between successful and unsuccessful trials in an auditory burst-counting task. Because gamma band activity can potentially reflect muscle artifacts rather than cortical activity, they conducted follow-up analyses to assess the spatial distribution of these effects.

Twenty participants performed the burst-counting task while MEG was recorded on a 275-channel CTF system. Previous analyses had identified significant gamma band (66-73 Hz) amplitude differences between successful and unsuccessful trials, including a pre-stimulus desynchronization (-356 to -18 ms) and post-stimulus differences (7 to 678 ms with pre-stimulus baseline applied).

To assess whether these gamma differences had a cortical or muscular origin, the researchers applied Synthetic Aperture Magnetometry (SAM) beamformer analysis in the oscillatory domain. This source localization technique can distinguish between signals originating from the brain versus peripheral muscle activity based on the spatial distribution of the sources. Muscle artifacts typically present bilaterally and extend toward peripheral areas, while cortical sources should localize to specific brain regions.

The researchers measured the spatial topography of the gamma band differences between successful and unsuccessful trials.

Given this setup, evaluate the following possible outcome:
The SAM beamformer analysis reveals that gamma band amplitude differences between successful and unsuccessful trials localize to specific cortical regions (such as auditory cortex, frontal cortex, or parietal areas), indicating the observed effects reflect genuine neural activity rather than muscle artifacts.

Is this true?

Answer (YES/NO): YES